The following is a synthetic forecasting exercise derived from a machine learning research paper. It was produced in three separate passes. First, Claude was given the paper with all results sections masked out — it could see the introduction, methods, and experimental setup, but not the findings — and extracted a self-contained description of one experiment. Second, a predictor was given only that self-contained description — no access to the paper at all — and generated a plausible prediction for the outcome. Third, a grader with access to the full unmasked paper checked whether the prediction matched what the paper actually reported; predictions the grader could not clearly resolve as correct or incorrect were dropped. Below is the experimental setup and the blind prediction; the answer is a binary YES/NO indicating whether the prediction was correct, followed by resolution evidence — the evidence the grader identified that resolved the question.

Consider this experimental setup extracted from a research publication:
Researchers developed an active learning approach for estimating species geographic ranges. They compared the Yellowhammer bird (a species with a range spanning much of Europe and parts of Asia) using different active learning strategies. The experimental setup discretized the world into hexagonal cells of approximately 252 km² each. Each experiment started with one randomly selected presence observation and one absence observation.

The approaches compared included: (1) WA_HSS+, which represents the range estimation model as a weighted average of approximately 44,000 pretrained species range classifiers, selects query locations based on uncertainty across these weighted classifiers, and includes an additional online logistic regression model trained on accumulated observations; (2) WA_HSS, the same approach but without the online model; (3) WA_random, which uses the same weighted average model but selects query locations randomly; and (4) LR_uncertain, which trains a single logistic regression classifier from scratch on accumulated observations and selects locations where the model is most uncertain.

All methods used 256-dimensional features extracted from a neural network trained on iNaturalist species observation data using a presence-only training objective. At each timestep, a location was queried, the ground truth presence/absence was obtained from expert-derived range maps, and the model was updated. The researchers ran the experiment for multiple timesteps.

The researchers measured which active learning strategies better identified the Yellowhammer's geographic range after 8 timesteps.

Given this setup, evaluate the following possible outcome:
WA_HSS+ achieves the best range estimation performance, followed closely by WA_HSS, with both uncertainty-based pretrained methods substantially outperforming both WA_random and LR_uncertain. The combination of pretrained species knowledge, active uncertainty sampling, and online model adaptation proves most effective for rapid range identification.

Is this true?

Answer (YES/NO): NO